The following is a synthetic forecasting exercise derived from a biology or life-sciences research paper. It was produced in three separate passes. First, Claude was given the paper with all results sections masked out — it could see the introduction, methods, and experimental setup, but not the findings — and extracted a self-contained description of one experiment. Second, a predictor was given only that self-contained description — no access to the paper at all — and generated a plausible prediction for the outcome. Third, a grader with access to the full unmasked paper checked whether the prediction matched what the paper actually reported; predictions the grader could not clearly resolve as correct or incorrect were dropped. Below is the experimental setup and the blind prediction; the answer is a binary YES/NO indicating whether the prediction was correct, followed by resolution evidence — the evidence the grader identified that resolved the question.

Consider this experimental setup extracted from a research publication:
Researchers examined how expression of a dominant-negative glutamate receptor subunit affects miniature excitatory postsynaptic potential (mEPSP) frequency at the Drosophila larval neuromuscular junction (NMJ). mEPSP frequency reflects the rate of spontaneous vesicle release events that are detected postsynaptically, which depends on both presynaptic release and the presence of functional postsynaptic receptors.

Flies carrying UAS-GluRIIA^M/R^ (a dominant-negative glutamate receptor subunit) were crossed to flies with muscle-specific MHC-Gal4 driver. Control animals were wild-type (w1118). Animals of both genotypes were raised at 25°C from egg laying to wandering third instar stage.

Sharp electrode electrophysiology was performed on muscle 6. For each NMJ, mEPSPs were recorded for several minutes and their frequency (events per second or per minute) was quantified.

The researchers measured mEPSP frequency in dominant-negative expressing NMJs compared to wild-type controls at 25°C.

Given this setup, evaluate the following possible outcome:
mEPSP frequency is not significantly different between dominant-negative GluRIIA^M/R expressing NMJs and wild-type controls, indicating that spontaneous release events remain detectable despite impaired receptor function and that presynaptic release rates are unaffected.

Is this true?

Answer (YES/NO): NO